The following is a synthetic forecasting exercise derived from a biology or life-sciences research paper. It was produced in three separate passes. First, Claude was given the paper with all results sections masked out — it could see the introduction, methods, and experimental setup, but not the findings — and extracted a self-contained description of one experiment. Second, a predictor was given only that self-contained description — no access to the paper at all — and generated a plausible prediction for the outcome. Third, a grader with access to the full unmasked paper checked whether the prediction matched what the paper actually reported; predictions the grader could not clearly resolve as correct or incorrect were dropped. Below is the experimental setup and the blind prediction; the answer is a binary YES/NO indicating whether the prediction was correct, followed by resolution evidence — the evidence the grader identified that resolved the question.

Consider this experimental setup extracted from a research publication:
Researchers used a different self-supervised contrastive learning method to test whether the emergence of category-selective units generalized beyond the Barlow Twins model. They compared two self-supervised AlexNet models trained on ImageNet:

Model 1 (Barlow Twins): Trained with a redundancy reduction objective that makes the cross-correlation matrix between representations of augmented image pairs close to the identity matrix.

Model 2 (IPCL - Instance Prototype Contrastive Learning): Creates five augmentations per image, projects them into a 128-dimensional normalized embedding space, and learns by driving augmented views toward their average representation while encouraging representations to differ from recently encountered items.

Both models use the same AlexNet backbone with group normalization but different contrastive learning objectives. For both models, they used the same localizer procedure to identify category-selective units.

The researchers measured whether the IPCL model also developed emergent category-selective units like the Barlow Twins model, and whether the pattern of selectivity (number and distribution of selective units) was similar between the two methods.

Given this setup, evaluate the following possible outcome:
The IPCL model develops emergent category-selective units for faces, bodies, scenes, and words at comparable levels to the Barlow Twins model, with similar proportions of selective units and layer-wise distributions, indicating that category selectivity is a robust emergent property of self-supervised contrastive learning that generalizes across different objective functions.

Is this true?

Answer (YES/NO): NO